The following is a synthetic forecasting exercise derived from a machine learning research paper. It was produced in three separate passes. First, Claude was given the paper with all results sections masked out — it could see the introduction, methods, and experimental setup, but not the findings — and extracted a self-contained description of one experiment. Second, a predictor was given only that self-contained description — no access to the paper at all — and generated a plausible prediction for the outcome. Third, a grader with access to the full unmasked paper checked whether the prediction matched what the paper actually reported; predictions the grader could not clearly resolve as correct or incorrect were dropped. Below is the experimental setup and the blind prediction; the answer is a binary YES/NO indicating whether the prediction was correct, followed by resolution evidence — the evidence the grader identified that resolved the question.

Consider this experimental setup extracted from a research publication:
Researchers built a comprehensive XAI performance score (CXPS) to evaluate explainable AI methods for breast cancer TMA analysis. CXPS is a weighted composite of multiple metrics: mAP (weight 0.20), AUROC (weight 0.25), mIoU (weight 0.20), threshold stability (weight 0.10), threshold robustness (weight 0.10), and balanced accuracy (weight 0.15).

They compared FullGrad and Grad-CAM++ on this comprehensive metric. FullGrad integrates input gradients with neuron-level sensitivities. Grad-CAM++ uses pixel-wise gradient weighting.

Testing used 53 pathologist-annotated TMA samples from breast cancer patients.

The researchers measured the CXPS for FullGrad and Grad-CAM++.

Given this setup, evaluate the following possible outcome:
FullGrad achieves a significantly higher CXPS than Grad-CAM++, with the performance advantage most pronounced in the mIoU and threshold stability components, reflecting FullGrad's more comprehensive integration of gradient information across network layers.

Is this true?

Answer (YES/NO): NO